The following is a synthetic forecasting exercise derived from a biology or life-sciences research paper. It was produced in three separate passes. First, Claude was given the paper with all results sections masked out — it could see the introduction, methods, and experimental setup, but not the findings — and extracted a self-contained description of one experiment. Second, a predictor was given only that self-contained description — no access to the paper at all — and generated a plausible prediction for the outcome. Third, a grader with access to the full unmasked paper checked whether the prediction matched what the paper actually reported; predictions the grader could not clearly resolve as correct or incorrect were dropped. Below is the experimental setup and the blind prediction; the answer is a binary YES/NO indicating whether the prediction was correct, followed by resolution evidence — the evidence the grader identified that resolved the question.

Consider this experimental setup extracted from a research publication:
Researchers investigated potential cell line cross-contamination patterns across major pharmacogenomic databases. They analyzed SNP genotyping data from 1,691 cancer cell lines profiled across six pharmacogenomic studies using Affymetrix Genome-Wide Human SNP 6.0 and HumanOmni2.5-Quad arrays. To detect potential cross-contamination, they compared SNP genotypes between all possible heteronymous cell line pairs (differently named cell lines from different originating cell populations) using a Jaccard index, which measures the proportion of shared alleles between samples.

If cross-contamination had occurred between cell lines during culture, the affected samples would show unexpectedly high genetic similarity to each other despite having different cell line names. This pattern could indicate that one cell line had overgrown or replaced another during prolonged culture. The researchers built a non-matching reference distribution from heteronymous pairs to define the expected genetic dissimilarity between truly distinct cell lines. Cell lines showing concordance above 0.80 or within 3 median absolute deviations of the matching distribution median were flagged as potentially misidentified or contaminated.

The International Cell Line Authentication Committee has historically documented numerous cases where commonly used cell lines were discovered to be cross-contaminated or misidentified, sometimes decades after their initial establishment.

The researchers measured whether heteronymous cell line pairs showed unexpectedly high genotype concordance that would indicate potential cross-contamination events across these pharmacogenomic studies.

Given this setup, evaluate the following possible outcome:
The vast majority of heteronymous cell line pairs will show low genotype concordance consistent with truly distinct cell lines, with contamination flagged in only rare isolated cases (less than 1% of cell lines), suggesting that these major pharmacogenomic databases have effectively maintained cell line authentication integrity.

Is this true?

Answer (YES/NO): NO